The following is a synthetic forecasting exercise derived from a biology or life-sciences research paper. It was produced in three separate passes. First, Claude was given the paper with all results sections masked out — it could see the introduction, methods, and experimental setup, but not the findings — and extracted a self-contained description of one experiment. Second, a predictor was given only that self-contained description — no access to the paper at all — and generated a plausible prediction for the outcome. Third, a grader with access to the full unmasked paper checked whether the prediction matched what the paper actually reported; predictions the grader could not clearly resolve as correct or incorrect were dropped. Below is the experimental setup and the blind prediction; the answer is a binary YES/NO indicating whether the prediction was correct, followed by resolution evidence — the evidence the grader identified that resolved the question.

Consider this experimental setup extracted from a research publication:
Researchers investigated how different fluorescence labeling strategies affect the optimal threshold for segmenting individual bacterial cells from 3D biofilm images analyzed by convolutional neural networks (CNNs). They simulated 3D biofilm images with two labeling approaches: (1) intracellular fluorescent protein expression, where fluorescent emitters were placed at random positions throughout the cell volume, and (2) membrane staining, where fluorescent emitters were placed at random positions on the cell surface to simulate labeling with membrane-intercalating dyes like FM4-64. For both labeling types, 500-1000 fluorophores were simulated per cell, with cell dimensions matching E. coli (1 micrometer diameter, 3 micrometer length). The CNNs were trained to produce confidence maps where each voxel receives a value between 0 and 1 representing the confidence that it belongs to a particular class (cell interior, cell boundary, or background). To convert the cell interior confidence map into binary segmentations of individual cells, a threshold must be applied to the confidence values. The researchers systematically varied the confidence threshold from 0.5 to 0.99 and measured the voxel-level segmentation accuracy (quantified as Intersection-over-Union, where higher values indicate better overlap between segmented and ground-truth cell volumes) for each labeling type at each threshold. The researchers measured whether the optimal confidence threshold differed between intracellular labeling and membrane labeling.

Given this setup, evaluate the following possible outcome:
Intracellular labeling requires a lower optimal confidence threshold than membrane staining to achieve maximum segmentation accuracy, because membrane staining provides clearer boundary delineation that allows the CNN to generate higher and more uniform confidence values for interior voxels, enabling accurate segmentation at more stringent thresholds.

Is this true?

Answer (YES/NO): NO